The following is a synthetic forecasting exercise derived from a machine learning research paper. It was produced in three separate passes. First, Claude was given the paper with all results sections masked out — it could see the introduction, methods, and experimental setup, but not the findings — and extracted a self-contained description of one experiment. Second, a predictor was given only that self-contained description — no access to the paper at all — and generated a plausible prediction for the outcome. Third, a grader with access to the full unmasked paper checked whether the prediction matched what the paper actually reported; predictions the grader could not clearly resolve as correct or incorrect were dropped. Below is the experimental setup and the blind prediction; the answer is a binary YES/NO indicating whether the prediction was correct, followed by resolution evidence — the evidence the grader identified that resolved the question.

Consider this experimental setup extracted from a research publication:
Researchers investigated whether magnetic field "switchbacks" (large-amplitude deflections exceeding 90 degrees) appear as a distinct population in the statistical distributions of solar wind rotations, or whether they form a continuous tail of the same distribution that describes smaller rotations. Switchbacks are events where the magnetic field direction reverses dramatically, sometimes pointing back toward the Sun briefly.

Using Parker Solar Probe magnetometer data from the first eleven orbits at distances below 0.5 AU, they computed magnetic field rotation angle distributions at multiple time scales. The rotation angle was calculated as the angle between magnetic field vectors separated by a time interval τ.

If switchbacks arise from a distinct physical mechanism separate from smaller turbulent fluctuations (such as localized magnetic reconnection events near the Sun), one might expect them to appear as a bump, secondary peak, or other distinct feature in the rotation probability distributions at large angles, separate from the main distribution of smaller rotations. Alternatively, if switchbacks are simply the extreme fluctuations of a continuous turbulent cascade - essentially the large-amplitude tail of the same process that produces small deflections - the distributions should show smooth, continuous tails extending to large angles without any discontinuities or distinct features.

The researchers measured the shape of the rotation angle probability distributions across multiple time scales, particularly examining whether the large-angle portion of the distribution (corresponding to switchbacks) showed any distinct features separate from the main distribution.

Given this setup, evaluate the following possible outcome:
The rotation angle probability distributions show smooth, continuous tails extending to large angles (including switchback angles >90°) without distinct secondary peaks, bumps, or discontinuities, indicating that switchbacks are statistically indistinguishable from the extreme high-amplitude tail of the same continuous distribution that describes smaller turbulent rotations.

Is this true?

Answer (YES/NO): YES